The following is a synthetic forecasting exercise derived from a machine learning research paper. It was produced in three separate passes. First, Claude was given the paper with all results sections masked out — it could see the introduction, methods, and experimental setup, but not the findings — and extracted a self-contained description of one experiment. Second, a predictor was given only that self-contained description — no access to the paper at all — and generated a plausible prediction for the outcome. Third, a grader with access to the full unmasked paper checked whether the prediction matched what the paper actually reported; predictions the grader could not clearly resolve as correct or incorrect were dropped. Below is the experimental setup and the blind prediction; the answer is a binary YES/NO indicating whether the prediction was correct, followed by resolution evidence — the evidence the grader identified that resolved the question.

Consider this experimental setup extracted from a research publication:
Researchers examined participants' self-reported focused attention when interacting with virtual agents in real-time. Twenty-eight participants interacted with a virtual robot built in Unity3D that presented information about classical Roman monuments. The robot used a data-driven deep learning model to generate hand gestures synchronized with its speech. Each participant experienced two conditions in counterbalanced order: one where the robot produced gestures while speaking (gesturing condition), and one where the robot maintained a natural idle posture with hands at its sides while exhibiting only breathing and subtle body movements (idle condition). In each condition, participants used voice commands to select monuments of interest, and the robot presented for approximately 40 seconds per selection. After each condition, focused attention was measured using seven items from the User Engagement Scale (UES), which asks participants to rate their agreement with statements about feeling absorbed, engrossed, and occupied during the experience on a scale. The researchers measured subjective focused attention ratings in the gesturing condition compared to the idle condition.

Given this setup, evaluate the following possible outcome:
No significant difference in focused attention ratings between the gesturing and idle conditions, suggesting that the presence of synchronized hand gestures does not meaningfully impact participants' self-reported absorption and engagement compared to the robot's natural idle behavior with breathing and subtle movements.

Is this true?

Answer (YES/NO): YES